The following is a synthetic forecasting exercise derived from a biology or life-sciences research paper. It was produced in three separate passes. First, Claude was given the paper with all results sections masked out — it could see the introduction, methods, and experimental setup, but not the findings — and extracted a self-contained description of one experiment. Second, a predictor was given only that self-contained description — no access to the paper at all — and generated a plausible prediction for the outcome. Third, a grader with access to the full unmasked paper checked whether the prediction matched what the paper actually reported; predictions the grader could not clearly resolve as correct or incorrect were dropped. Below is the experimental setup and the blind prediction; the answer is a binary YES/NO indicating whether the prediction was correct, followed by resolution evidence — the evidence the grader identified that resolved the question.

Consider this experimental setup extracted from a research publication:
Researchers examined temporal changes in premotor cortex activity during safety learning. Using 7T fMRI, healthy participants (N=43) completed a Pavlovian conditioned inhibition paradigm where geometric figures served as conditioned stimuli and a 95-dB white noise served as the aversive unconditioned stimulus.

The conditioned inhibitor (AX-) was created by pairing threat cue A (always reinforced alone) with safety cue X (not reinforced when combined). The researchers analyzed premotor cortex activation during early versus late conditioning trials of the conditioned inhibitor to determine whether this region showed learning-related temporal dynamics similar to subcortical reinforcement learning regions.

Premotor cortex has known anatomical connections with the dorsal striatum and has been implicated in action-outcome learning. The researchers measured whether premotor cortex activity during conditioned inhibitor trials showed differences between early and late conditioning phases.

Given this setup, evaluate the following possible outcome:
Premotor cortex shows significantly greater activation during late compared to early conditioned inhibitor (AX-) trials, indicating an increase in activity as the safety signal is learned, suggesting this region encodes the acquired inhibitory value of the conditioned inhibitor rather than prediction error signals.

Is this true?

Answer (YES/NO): NO